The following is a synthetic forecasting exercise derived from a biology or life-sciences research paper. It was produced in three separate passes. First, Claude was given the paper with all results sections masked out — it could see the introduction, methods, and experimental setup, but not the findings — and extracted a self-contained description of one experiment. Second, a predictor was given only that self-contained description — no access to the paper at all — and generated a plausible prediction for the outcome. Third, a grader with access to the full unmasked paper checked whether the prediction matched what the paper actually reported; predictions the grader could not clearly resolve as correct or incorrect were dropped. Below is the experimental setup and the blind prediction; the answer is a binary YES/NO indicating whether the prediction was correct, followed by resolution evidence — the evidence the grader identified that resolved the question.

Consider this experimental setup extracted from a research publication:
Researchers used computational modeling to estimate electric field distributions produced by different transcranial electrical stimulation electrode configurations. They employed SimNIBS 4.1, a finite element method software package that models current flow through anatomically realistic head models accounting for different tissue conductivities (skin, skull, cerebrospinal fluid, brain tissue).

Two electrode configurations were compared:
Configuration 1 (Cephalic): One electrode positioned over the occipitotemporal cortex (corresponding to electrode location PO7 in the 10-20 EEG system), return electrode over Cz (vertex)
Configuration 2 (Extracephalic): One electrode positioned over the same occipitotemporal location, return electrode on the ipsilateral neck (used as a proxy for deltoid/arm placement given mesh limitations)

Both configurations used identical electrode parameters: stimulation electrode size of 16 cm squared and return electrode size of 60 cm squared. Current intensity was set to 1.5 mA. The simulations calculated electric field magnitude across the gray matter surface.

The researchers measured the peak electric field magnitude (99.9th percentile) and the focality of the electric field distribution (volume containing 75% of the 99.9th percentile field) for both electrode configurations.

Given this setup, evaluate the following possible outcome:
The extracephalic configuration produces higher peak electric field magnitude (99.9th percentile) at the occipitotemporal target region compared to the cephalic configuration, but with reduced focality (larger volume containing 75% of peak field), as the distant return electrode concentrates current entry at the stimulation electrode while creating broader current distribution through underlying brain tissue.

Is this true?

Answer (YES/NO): NO